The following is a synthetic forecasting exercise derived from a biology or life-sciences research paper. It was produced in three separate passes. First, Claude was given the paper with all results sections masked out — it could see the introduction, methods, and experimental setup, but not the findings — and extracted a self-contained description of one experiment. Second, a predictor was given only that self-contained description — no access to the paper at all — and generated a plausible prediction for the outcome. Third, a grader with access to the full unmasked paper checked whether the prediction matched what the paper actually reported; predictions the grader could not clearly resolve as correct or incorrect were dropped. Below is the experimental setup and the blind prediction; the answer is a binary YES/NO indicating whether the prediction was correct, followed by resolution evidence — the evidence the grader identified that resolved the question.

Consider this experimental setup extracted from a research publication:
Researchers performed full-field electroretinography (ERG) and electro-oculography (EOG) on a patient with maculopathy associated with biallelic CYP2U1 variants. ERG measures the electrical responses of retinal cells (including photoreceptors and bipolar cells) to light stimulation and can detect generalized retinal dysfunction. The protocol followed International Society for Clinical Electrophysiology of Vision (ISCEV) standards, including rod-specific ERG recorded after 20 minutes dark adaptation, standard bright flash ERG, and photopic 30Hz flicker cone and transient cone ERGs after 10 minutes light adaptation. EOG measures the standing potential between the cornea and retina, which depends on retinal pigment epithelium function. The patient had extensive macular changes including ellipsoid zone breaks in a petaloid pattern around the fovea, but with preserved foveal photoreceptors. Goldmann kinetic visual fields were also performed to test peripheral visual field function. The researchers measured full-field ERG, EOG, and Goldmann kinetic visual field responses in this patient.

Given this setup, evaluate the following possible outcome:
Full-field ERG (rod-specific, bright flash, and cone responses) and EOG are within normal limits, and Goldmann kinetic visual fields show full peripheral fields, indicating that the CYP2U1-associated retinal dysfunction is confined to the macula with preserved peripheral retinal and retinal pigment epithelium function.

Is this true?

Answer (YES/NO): YES